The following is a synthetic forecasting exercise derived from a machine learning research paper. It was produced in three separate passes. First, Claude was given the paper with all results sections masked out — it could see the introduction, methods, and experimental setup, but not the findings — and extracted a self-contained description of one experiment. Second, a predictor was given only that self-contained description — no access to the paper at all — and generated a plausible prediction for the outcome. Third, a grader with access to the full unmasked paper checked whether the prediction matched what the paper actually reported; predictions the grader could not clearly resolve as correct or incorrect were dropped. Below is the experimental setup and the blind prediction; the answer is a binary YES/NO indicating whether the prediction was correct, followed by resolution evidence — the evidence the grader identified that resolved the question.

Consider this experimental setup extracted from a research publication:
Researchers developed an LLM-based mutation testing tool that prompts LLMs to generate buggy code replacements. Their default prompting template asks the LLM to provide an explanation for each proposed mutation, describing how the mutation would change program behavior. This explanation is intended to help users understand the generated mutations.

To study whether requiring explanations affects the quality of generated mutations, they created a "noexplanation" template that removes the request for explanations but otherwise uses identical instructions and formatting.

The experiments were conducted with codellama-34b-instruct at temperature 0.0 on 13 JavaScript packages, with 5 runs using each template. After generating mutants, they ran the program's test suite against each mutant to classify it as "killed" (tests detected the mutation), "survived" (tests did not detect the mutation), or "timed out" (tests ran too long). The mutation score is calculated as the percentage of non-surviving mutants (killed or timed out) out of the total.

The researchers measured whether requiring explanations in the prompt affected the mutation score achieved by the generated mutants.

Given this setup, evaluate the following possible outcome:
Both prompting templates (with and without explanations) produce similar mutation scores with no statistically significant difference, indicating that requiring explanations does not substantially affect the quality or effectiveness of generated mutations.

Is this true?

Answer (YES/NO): YES